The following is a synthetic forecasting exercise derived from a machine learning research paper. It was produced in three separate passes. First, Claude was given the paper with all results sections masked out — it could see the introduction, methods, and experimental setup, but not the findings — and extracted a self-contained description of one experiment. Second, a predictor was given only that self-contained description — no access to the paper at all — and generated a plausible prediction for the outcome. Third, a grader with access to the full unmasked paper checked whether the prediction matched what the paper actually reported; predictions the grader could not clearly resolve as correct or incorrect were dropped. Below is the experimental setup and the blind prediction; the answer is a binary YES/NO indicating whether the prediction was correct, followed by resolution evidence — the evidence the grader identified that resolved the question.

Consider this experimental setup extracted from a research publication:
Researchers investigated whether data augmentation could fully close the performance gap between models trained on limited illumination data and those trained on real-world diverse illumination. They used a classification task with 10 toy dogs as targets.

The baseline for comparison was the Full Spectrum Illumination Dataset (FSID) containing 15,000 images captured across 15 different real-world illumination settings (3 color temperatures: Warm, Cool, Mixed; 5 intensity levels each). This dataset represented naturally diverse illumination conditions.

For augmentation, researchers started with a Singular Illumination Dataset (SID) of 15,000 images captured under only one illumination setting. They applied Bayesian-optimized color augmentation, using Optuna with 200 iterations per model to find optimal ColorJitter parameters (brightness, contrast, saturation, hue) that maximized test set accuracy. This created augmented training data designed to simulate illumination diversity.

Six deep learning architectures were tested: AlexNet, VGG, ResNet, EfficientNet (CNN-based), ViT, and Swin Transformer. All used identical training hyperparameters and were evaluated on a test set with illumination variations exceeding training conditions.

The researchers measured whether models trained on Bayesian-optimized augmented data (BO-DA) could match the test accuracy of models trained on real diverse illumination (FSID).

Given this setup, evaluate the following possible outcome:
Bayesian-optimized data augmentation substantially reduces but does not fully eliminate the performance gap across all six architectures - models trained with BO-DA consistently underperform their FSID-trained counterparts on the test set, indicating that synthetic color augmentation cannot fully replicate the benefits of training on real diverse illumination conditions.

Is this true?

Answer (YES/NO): YES